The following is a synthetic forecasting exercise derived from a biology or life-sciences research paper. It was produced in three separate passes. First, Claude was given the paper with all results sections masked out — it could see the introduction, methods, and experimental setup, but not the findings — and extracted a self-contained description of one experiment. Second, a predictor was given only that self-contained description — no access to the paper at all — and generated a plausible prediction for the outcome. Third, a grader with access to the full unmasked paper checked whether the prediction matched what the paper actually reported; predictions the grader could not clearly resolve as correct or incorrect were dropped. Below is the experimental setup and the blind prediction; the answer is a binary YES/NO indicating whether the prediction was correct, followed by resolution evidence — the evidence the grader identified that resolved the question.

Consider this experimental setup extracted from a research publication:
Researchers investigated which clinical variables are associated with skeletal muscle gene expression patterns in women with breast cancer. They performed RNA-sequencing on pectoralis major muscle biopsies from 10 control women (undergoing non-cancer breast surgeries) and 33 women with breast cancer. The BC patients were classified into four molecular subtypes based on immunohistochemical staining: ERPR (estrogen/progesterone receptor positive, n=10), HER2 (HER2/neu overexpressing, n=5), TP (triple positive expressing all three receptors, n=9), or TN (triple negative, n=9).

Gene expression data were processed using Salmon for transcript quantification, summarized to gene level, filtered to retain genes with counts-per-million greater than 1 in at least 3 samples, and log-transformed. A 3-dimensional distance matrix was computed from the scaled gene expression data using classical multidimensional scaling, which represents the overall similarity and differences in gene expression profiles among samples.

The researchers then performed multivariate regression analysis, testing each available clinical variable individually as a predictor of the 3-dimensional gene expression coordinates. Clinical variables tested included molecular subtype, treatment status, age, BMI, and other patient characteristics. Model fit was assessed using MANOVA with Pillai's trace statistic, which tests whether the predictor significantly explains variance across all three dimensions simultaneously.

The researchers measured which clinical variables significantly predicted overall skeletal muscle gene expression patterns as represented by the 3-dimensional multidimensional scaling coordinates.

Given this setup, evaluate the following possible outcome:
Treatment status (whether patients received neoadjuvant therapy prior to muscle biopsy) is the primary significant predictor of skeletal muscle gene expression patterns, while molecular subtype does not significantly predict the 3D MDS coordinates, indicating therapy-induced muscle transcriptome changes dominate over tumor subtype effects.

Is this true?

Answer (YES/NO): NO